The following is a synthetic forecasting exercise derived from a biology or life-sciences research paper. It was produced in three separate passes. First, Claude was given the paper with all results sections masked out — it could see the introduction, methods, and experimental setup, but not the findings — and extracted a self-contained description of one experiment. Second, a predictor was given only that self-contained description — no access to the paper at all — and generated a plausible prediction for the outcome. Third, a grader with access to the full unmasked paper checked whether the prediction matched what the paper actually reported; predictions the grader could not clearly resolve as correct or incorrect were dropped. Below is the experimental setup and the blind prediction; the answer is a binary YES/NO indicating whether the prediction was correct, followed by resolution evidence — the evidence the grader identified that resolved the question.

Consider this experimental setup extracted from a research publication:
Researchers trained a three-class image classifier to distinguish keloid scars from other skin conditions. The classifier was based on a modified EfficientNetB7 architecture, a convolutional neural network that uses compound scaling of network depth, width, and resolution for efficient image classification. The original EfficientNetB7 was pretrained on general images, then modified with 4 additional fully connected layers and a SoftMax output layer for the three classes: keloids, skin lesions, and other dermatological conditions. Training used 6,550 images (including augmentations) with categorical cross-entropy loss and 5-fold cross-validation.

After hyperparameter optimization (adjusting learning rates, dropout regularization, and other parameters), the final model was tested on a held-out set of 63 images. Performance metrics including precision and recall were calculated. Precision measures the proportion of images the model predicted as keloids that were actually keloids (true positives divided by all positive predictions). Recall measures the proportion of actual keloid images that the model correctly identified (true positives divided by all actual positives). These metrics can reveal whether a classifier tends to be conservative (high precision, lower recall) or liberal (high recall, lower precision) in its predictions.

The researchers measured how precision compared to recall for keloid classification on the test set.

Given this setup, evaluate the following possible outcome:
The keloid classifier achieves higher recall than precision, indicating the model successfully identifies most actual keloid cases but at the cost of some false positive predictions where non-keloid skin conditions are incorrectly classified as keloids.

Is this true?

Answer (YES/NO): NO